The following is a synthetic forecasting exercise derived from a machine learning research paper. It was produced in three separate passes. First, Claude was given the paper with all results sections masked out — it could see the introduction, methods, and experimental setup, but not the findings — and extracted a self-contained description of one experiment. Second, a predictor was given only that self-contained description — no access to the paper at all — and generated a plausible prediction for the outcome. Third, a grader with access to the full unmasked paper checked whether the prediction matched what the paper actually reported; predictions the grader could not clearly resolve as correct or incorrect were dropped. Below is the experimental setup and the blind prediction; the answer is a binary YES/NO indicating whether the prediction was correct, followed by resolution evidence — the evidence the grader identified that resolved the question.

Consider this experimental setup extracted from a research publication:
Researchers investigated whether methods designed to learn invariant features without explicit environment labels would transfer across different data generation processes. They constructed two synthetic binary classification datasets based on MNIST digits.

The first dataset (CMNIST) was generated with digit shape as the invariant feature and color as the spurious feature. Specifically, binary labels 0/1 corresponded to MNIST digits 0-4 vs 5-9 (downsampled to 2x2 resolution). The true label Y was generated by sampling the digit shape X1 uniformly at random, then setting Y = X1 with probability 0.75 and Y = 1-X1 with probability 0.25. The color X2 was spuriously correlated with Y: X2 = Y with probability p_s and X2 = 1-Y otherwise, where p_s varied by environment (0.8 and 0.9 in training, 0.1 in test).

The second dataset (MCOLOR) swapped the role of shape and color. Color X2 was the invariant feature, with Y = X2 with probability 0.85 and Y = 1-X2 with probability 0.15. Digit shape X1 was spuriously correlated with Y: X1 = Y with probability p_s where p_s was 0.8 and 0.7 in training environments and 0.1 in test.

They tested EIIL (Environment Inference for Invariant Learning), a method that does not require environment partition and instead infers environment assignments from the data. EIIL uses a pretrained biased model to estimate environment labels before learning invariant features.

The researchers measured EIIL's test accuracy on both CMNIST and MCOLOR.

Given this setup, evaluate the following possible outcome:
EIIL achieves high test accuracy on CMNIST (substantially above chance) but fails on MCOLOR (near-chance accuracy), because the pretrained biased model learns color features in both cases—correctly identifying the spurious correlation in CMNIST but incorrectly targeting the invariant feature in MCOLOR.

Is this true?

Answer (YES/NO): NO